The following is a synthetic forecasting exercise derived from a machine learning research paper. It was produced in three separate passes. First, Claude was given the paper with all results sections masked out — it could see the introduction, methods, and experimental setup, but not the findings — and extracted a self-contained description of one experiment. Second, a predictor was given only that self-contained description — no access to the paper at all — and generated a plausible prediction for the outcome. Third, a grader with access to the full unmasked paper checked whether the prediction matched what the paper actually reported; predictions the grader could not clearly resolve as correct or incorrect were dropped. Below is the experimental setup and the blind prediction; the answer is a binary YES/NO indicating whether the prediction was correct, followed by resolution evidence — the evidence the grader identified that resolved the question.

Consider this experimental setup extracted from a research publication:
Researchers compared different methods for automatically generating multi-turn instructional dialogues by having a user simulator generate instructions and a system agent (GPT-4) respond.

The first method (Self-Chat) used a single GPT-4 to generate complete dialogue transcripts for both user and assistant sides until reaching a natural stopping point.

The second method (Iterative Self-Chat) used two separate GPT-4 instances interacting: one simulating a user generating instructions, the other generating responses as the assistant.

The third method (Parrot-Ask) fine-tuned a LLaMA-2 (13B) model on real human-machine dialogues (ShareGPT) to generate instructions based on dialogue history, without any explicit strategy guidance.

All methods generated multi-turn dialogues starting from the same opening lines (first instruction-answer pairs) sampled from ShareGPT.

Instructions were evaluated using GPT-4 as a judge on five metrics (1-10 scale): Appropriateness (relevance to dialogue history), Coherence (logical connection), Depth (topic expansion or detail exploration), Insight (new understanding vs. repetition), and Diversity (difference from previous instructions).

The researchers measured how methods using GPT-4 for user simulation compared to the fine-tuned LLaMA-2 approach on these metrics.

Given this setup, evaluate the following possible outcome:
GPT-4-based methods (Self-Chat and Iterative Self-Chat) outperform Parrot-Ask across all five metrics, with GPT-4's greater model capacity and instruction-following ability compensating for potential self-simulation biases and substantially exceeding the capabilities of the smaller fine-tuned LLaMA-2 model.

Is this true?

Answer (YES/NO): NO